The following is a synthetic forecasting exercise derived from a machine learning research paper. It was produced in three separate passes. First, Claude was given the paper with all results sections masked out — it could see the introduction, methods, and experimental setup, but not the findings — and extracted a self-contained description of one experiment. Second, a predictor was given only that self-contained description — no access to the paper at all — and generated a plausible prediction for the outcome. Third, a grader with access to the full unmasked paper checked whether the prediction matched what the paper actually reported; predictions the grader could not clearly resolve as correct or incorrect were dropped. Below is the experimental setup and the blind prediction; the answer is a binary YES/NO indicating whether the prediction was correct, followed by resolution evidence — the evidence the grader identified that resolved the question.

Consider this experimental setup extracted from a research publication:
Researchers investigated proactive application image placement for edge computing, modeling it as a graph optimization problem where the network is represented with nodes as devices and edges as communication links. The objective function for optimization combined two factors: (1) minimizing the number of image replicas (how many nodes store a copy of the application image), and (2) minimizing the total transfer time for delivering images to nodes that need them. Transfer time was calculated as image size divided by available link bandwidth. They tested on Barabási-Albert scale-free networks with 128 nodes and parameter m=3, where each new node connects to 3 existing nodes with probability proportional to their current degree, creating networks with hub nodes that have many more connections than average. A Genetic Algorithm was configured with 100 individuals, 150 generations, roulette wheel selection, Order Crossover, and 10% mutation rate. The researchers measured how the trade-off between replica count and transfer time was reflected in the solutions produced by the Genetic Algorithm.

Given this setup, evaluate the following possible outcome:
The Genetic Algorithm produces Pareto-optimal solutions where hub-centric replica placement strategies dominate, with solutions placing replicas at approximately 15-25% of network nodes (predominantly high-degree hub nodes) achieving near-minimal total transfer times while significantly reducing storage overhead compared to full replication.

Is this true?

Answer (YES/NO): NO